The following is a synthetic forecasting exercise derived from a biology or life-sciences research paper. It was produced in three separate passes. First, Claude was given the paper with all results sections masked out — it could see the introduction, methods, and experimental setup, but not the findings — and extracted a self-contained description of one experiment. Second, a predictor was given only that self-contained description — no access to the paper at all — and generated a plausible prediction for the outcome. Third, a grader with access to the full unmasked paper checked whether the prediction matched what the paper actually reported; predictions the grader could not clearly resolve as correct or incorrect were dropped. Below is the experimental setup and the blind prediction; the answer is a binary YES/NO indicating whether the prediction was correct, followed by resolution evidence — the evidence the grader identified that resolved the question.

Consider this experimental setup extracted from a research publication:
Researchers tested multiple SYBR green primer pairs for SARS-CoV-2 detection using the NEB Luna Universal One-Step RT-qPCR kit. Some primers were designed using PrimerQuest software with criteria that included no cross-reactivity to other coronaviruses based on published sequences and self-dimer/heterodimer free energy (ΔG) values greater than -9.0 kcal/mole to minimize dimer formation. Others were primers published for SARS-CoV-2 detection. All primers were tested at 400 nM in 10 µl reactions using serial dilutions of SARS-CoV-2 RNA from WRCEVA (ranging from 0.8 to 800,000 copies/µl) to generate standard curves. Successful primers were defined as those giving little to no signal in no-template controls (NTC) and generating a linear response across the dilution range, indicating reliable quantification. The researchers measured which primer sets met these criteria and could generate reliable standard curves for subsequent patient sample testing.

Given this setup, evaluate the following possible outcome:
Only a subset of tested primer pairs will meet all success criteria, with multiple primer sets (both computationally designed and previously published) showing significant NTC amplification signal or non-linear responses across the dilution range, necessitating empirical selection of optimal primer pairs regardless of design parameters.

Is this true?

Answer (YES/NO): YES